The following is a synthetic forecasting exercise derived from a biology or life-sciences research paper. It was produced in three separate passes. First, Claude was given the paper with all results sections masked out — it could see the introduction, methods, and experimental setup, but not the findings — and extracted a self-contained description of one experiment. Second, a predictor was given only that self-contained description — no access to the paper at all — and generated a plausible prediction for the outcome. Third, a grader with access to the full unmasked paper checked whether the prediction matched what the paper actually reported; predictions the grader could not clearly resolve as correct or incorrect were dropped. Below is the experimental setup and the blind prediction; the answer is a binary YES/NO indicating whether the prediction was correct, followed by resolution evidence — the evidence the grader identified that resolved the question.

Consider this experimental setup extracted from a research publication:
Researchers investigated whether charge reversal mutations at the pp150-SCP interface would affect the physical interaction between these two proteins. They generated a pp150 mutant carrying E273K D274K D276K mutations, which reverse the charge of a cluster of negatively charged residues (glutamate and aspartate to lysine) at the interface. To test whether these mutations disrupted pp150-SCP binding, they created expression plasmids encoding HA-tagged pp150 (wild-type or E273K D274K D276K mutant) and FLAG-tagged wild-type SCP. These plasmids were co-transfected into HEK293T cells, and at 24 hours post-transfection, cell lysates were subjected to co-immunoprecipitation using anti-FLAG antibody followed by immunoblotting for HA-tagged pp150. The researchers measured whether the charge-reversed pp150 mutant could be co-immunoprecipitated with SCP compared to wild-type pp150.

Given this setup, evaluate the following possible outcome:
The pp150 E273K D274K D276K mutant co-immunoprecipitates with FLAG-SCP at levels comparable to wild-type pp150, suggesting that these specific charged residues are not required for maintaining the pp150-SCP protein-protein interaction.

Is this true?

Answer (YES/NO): NO